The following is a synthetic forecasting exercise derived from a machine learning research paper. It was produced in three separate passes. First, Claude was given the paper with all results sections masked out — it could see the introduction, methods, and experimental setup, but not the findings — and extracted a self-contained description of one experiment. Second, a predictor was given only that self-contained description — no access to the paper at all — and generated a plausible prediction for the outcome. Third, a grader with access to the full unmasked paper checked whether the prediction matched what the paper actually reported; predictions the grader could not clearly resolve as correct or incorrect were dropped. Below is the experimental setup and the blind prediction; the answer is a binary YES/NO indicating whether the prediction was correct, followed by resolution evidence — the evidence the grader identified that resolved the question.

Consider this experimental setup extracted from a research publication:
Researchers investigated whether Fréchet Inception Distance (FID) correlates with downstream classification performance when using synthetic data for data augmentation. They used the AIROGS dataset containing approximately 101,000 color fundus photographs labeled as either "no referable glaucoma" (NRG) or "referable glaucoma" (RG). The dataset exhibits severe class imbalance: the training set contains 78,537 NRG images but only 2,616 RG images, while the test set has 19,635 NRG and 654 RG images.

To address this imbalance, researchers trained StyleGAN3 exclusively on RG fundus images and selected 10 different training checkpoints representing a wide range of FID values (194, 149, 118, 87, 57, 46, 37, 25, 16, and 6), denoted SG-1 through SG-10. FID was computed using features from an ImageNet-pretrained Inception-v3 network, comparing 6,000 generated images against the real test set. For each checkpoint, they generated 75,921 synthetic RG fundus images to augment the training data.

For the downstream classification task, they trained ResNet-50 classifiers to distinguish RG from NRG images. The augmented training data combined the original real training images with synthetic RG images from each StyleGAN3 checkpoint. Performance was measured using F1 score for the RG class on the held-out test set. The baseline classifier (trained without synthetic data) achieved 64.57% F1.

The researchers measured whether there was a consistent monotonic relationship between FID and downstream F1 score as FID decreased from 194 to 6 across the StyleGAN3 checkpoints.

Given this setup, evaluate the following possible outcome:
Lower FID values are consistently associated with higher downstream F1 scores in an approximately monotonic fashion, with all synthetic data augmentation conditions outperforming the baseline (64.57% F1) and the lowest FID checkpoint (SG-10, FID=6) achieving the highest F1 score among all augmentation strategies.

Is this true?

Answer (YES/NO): NO